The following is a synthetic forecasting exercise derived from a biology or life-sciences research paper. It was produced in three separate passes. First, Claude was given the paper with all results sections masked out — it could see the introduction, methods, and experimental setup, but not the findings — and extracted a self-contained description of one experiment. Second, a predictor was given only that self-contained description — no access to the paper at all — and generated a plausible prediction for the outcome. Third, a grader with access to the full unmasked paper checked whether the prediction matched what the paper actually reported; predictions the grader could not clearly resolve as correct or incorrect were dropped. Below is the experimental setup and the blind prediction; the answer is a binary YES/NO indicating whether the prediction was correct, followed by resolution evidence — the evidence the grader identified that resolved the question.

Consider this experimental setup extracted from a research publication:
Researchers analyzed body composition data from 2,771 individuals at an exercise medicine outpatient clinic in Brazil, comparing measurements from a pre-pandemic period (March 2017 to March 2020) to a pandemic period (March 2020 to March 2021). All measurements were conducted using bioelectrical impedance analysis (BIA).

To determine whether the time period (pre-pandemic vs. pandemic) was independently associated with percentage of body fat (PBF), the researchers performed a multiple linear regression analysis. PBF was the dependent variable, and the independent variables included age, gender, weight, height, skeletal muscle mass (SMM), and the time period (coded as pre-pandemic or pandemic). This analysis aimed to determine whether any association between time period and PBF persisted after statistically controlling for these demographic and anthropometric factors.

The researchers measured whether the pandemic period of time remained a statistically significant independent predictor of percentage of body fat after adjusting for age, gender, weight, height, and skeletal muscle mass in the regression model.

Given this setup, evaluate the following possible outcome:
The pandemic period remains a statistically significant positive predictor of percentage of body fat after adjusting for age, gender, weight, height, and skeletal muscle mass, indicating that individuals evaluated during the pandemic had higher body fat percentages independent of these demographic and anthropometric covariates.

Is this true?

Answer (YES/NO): YES